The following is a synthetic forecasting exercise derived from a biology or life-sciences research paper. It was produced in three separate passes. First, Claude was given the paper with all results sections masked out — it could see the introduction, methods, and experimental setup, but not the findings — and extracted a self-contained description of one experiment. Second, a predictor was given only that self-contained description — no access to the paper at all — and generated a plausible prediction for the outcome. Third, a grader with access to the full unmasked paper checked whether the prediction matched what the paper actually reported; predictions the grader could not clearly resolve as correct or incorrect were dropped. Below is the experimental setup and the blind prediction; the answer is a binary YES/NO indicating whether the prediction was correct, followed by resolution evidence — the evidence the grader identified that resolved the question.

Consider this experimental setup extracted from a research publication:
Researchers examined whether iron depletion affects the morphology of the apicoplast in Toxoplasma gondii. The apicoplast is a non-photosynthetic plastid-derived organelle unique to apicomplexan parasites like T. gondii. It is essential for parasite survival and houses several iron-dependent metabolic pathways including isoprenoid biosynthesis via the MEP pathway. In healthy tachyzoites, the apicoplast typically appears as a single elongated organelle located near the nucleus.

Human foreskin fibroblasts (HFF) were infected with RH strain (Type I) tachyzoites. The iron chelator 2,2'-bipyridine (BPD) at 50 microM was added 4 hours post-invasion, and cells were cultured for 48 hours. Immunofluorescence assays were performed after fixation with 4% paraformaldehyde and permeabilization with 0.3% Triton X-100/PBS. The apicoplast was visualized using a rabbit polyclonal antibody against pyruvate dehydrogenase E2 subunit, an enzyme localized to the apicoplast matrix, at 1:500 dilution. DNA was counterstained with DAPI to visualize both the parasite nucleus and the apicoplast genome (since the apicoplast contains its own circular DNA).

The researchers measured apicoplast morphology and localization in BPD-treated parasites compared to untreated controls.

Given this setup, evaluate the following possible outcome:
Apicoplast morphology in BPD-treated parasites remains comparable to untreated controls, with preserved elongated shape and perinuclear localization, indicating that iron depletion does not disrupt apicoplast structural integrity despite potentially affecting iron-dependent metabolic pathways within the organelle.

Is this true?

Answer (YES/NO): NO